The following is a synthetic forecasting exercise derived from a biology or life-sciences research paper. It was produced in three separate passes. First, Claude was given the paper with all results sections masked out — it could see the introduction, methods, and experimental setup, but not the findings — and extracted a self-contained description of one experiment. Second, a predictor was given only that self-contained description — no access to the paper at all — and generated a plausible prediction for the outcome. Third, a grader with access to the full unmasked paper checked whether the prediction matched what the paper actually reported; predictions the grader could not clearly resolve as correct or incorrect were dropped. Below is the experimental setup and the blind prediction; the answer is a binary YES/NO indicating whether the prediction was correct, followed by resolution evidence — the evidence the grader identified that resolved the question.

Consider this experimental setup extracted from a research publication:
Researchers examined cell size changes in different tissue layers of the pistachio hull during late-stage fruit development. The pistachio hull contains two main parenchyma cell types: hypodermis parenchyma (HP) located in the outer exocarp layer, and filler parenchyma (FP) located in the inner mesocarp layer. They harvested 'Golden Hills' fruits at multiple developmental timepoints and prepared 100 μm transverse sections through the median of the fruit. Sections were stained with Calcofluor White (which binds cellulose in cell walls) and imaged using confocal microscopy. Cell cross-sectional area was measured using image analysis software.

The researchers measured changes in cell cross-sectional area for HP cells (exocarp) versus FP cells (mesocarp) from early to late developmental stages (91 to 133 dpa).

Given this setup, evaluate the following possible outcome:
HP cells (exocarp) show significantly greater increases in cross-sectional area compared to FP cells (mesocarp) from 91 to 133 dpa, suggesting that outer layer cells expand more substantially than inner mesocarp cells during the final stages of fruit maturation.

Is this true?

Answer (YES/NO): NO